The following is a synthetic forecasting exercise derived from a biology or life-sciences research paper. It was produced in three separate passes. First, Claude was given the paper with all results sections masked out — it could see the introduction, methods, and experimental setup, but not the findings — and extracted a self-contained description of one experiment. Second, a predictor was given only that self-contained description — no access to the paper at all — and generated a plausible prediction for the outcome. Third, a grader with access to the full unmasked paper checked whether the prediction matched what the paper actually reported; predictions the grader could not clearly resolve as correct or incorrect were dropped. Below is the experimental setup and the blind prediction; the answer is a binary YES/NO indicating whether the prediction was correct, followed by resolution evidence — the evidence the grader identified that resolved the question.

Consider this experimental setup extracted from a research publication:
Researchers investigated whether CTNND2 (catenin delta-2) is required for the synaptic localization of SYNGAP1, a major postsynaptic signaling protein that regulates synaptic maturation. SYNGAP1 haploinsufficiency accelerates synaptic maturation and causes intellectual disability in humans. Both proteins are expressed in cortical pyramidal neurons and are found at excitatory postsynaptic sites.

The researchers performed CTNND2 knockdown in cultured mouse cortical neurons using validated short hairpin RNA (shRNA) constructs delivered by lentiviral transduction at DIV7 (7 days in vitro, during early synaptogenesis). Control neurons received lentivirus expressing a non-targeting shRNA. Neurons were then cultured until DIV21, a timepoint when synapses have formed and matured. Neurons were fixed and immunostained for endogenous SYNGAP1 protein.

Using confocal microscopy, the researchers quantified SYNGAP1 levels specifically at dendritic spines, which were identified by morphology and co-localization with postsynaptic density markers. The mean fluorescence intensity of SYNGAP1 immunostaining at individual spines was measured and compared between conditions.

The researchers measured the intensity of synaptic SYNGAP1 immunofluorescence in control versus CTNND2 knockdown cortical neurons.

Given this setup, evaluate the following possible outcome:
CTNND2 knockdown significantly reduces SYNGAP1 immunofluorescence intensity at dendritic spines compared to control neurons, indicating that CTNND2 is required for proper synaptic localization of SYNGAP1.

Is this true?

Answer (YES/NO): YES